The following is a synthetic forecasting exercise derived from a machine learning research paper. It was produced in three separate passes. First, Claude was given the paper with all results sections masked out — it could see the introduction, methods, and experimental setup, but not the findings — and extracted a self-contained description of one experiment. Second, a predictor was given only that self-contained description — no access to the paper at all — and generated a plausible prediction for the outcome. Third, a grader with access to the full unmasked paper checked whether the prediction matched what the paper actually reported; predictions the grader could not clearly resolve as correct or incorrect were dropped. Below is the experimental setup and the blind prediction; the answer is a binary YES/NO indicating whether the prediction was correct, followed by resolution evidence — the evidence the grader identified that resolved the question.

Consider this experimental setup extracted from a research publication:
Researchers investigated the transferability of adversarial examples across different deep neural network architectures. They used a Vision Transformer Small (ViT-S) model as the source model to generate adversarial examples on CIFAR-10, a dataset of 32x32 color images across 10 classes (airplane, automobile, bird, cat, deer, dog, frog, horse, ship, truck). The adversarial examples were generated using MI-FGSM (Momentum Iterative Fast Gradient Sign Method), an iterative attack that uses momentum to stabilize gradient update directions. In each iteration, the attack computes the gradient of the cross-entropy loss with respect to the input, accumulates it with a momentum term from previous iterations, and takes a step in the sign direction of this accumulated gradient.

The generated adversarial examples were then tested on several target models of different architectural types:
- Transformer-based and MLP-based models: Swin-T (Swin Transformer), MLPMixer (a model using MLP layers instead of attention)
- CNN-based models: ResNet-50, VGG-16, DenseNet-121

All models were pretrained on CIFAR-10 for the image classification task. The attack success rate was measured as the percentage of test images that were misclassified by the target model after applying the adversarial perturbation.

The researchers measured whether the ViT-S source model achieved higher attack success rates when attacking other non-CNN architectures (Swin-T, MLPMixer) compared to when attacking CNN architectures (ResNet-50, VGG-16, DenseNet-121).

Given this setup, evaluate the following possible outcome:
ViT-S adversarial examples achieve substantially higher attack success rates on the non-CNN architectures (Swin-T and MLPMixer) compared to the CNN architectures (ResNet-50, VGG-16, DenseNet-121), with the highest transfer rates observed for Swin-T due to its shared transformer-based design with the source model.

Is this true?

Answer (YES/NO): NO